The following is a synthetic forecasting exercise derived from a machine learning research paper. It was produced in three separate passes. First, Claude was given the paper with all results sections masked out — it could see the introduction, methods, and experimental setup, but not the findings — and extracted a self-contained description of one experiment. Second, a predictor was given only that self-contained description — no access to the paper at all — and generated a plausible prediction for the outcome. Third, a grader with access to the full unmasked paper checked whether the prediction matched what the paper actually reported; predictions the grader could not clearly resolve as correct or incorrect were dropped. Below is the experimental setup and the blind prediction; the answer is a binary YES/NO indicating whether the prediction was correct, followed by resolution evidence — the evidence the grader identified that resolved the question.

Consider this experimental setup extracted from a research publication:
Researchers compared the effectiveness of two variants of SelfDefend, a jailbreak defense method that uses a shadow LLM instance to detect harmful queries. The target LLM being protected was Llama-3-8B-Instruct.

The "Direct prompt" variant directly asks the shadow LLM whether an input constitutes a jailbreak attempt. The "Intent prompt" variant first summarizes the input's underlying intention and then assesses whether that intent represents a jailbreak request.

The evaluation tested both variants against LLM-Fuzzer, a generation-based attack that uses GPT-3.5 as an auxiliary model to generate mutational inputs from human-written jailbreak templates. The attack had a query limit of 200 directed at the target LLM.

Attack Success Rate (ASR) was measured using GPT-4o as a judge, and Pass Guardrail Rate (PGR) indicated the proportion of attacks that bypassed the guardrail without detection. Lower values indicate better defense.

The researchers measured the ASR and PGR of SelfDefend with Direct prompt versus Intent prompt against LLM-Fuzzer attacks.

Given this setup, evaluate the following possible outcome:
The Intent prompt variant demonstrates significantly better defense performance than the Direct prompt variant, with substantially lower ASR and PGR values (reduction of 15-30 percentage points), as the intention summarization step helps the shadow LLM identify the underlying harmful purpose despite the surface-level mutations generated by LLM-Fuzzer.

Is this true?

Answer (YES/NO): NO